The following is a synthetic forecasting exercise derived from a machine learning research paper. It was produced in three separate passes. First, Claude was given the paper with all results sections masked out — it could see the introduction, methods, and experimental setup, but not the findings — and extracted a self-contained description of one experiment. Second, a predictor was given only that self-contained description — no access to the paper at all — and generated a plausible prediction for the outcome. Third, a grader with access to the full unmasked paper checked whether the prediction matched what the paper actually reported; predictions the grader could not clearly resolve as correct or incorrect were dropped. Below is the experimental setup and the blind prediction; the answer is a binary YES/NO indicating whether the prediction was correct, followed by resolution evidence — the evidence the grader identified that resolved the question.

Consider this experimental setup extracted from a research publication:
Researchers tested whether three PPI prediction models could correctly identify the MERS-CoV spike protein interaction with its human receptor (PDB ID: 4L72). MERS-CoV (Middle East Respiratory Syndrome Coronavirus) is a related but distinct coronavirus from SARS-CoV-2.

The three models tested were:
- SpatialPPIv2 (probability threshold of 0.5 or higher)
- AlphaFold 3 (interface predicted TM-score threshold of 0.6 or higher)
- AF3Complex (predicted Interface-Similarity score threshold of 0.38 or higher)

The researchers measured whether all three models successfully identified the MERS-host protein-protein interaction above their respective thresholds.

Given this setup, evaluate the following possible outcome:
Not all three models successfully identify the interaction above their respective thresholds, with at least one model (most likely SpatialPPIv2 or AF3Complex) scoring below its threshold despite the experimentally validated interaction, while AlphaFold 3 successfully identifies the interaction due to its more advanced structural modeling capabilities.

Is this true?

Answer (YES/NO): NO